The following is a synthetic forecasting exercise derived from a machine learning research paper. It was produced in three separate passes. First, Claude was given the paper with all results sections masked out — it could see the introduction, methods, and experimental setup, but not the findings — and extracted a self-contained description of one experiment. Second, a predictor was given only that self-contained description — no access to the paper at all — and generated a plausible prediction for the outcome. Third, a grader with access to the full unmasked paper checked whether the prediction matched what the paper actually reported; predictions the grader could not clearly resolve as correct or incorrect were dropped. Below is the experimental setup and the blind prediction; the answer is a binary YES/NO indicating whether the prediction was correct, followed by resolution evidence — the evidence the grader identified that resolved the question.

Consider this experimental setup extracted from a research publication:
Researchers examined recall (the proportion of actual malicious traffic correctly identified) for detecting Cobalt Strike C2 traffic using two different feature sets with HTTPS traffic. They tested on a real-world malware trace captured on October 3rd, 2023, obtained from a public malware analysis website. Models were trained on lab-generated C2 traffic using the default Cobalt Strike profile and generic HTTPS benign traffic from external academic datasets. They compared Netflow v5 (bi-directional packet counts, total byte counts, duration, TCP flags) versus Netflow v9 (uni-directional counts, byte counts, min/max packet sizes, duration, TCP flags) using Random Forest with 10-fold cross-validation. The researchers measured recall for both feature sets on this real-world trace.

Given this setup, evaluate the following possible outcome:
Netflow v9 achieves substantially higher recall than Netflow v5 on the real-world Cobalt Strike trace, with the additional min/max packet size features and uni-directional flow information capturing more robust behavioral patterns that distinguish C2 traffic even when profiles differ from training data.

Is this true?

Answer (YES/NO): YES